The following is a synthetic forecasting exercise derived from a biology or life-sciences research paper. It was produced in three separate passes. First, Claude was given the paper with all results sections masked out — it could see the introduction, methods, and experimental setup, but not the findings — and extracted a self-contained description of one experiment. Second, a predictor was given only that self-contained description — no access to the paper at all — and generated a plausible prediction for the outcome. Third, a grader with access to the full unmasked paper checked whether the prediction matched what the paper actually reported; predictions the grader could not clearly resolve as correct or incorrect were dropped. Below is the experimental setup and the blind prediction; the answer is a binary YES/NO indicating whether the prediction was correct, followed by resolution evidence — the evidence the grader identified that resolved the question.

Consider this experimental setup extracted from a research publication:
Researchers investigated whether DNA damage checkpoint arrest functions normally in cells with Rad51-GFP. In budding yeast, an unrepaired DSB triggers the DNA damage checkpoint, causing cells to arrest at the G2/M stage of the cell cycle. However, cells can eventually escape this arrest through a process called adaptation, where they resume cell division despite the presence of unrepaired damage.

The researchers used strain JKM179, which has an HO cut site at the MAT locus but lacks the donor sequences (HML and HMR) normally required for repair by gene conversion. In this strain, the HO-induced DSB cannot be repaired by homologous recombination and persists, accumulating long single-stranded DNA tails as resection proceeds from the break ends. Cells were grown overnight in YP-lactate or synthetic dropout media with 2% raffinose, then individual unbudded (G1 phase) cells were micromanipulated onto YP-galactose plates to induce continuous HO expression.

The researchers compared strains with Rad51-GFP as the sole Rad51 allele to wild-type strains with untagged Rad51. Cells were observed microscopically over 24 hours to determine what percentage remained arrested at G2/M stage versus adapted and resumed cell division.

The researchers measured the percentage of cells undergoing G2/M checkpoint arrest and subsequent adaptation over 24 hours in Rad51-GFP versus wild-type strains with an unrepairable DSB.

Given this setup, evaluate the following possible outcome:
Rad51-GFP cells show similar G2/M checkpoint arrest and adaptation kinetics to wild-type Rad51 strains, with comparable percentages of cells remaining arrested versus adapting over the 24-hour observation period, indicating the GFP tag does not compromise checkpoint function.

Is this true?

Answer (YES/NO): YES